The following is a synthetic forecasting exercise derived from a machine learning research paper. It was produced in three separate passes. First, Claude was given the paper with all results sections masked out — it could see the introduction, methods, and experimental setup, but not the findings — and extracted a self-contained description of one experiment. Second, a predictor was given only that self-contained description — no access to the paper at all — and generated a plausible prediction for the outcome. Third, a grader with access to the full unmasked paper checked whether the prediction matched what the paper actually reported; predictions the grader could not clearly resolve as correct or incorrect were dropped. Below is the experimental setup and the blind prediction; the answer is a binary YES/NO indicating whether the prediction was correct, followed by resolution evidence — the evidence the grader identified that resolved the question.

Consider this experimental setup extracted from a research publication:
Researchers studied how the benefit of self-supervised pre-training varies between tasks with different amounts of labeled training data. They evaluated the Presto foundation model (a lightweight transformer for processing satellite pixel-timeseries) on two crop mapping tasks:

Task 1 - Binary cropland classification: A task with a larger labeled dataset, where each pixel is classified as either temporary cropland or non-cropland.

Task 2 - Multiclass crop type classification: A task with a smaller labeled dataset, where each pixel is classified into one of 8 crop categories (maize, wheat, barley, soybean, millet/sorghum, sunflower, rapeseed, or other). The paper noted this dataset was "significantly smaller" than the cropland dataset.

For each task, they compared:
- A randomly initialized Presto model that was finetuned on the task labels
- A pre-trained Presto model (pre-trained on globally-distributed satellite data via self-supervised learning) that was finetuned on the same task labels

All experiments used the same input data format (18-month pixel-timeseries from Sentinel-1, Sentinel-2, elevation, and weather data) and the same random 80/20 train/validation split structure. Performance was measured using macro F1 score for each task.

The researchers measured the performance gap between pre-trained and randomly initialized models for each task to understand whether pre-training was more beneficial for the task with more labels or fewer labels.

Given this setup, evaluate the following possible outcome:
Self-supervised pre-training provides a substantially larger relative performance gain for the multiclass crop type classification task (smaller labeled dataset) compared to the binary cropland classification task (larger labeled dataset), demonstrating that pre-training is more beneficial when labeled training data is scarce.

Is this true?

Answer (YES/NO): NO